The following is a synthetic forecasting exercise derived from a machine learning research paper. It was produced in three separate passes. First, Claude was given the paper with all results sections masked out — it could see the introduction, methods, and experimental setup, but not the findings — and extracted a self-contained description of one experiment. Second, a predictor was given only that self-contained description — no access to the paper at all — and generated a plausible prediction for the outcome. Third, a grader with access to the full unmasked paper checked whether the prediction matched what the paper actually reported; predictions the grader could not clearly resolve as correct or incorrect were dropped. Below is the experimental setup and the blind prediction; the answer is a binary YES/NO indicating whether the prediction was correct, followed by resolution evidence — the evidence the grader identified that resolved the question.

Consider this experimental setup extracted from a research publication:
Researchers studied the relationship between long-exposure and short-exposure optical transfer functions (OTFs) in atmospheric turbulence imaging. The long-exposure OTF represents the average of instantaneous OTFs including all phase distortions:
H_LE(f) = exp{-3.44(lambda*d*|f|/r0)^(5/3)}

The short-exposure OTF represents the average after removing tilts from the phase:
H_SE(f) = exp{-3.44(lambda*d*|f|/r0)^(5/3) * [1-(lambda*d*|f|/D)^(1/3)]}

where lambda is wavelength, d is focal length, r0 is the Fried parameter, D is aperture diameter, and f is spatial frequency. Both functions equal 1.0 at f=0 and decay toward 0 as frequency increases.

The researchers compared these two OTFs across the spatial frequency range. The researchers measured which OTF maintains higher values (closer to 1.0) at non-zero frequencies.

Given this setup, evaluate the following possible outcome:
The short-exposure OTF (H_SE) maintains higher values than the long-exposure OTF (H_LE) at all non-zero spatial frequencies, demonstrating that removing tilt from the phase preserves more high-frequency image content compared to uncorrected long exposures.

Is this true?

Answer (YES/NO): YES